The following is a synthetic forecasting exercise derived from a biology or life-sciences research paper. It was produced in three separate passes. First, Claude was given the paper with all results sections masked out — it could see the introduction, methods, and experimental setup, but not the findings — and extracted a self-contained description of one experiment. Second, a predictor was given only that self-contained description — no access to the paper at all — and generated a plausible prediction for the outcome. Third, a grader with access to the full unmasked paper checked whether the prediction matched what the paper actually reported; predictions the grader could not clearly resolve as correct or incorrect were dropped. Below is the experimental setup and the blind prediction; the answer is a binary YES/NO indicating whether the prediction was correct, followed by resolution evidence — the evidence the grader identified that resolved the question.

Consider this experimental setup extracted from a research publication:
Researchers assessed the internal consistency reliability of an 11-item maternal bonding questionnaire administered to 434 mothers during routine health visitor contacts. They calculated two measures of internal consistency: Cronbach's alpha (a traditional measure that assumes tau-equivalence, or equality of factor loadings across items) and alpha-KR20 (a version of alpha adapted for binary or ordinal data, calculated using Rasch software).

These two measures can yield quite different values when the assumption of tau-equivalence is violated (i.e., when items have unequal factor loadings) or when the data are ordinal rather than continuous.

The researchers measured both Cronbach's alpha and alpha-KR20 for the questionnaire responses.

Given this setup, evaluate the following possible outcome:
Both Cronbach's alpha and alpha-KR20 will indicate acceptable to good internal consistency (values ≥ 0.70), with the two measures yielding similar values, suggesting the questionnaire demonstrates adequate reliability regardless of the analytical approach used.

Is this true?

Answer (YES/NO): NO